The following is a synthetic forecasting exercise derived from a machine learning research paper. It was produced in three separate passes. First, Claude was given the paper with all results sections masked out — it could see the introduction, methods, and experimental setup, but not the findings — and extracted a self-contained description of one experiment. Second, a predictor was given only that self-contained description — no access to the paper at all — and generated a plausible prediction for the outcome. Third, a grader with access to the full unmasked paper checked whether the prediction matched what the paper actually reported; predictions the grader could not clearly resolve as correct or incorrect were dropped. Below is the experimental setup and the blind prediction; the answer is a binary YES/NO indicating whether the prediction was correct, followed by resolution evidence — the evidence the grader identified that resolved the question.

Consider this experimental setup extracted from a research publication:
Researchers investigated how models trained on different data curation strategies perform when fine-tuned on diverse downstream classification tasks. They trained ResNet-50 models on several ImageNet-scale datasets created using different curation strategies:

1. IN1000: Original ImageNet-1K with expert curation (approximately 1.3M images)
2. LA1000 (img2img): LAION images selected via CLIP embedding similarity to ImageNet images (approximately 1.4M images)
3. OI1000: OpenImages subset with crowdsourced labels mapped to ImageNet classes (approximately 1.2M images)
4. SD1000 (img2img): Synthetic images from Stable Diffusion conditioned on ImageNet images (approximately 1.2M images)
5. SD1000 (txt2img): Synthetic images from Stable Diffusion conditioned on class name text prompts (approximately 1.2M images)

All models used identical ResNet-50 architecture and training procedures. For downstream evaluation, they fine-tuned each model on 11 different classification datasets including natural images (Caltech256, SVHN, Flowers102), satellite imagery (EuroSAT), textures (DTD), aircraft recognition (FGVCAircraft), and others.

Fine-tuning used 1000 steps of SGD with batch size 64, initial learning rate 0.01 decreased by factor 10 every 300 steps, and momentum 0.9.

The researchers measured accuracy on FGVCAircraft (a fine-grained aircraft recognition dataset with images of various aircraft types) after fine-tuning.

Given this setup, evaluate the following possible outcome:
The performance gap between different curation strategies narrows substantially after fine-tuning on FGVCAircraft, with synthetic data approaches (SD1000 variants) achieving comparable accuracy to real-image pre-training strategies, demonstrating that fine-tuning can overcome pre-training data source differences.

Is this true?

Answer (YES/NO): NO